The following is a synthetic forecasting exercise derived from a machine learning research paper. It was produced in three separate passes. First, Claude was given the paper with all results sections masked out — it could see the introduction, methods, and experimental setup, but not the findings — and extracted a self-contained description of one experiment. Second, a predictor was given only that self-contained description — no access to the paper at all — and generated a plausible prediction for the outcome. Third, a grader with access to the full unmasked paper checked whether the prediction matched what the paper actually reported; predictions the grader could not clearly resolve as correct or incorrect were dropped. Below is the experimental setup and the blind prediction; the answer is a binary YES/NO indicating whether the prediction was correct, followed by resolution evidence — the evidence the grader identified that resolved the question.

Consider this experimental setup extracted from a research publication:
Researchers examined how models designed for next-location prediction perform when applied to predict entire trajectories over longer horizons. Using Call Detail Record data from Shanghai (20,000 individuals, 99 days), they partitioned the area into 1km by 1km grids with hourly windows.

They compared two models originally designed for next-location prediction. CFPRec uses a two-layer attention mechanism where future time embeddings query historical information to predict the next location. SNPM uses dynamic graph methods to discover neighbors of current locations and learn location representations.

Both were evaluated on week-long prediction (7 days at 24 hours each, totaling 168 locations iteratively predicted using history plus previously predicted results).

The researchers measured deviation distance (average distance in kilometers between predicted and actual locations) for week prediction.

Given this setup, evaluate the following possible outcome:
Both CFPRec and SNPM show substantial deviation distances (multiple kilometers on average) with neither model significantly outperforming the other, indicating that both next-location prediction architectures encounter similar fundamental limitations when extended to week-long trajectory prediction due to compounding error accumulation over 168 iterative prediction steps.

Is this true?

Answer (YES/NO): NO